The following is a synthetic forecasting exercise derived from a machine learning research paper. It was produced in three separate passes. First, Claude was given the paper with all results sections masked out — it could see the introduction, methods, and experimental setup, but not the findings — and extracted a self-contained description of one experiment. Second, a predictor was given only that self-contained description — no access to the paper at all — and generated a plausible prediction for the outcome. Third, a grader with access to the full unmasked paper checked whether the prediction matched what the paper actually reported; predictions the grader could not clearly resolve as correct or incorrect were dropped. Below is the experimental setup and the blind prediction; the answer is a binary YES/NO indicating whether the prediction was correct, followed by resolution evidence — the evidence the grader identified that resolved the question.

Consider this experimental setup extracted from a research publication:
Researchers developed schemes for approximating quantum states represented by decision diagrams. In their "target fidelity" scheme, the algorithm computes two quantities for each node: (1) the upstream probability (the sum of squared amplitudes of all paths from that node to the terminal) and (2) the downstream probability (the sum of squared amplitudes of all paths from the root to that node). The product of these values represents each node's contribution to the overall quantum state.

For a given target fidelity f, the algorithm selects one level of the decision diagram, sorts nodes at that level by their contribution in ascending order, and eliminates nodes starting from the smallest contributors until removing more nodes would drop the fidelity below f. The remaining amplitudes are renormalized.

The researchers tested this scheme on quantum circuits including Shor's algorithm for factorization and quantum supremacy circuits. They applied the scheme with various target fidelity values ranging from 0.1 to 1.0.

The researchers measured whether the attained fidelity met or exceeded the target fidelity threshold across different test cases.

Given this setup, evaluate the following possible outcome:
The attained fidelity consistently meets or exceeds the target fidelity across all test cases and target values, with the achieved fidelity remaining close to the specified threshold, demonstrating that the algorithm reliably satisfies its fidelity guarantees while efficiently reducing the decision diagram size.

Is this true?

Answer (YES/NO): YES